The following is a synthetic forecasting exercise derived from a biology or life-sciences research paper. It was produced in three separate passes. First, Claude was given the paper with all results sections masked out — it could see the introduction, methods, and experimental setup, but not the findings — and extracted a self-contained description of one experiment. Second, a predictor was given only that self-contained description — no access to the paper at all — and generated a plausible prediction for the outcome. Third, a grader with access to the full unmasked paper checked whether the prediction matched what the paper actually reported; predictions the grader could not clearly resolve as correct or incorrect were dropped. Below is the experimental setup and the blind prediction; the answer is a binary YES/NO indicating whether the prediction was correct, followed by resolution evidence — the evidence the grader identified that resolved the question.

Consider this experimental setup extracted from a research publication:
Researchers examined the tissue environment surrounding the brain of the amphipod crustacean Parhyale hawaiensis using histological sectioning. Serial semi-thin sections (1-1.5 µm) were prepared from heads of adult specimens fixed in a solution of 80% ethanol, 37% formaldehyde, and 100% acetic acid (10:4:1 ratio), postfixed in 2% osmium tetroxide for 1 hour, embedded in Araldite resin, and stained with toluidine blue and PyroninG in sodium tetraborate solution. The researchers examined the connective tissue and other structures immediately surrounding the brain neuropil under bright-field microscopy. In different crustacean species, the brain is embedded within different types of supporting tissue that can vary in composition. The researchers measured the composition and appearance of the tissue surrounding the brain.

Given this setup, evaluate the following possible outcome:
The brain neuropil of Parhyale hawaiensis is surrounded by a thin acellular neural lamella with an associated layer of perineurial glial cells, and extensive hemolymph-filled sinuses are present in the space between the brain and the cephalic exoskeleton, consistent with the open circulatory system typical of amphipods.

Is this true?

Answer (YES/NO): NO